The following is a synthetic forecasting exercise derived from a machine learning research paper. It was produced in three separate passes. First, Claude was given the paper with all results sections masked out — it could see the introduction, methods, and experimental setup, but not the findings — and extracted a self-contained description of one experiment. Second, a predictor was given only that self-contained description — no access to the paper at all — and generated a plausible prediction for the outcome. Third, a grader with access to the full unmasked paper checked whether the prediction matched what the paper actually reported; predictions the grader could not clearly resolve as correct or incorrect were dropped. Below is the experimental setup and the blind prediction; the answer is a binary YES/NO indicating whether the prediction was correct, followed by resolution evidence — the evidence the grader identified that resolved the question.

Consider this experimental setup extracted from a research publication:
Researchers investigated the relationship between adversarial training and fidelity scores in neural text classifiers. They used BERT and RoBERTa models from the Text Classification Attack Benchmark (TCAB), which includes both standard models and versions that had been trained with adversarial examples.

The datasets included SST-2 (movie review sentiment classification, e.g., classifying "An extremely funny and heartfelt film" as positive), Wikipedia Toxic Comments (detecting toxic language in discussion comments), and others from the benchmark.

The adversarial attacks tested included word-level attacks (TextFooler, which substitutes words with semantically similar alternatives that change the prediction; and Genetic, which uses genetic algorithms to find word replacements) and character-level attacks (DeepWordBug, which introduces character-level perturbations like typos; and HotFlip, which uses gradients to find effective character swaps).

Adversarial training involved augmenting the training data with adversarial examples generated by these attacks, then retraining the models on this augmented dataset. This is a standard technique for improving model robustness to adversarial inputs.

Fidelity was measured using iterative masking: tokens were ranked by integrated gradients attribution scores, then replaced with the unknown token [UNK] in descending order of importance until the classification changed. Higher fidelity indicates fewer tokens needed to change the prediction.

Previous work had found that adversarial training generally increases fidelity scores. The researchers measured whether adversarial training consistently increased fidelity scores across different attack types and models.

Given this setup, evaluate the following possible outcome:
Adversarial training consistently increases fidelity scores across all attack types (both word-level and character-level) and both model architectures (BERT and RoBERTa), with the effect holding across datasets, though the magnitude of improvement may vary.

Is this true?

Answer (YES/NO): NO